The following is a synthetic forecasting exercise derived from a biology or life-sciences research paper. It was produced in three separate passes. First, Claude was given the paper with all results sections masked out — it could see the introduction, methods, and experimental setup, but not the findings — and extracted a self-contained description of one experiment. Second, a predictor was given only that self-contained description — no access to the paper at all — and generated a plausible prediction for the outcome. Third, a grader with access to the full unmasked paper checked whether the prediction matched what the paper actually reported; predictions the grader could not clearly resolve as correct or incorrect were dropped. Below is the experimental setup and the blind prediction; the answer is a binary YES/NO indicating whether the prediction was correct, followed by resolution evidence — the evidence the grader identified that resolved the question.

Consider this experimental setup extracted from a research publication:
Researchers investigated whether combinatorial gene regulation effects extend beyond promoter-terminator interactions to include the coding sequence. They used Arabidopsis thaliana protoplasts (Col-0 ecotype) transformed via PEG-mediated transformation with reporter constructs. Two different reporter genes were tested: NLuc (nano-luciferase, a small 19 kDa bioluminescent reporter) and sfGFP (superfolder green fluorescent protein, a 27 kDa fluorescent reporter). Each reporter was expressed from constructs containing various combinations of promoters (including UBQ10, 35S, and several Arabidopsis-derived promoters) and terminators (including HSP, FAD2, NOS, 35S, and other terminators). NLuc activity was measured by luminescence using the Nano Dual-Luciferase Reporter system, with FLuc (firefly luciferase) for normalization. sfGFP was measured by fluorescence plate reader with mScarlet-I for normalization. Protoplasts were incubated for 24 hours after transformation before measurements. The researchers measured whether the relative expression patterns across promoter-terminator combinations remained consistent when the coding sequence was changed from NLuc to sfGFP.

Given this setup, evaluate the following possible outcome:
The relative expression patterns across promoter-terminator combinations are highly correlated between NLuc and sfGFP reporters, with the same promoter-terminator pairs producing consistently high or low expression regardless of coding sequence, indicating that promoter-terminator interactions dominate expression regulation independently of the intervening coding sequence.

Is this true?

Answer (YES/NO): NO